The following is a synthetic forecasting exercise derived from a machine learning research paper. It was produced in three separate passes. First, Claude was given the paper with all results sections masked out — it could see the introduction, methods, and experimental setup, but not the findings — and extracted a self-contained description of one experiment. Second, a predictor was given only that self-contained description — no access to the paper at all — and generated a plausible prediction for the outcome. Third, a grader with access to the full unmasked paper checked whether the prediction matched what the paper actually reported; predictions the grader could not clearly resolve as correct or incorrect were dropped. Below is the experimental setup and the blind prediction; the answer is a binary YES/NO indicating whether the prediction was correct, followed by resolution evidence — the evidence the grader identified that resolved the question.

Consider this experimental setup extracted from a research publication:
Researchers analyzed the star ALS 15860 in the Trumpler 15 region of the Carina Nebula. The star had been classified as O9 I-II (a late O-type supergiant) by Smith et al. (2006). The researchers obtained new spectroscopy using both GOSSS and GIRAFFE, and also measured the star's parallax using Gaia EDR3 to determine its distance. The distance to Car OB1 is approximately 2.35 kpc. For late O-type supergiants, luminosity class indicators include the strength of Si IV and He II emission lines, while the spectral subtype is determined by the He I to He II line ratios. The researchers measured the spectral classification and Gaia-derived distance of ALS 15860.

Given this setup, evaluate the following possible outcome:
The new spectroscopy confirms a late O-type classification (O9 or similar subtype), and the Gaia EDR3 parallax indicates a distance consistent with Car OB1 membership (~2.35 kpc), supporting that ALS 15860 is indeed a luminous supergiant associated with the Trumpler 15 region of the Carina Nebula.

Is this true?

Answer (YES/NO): NO